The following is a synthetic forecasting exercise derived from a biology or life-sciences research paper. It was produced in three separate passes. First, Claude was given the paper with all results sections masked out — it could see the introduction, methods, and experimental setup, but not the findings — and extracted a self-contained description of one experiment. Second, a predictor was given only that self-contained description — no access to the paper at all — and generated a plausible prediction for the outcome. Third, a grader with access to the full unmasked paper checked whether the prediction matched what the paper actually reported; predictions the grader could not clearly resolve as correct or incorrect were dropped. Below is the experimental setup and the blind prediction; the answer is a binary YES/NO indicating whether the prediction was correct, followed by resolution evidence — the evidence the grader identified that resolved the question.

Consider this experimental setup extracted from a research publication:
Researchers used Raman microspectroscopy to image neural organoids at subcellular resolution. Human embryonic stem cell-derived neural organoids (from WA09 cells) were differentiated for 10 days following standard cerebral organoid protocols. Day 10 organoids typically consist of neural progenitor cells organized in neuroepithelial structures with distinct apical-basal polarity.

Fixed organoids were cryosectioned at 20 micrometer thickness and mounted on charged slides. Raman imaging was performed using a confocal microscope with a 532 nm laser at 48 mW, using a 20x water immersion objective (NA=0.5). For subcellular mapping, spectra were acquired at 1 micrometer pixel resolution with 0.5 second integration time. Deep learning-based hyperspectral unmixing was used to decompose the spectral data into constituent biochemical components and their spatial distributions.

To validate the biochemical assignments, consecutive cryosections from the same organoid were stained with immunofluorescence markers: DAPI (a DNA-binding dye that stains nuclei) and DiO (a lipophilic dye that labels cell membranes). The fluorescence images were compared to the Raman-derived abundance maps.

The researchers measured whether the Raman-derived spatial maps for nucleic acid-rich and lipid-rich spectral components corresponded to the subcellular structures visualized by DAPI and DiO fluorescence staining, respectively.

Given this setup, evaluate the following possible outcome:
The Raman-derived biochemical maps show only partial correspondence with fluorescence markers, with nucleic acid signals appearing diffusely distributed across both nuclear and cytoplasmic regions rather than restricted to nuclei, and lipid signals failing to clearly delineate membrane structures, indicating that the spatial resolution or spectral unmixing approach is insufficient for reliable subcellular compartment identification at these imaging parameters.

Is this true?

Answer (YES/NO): NO